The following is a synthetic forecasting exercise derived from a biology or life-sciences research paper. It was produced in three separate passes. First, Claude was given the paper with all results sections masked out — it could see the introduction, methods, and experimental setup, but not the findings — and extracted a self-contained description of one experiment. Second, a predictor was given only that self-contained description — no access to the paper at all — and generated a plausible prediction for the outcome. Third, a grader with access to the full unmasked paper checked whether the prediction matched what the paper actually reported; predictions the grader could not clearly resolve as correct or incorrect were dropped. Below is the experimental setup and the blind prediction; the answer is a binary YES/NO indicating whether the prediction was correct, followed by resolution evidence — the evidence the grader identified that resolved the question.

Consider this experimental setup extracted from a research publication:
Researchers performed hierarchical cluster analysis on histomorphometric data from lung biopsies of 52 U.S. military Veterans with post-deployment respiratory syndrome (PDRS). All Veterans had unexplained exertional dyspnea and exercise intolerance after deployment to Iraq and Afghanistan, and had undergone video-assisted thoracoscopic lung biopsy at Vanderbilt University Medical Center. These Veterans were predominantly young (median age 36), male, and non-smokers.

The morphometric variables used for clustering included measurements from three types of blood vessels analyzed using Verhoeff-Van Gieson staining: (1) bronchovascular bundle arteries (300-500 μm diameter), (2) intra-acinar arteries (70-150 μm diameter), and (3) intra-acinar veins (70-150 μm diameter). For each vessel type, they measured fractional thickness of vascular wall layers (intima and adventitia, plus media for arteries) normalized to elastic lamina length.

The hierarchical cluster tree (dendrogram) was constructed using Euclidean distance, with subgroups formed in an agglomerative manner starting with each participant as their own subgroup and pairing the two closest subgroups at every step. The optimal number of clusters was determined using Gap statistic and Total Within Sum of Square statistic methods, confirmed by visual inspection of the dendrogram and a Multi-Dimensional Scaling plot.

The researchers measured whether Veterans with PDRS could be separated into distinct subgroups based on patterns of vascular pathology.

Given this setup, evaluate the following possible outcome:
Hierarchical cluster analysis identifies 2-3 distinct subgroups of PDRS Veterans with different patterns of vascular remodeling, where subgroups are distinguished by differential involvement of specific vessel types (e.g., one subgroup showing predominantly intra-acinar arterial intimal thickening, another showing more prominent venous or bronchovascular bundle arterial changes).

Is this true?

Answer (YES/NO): NO